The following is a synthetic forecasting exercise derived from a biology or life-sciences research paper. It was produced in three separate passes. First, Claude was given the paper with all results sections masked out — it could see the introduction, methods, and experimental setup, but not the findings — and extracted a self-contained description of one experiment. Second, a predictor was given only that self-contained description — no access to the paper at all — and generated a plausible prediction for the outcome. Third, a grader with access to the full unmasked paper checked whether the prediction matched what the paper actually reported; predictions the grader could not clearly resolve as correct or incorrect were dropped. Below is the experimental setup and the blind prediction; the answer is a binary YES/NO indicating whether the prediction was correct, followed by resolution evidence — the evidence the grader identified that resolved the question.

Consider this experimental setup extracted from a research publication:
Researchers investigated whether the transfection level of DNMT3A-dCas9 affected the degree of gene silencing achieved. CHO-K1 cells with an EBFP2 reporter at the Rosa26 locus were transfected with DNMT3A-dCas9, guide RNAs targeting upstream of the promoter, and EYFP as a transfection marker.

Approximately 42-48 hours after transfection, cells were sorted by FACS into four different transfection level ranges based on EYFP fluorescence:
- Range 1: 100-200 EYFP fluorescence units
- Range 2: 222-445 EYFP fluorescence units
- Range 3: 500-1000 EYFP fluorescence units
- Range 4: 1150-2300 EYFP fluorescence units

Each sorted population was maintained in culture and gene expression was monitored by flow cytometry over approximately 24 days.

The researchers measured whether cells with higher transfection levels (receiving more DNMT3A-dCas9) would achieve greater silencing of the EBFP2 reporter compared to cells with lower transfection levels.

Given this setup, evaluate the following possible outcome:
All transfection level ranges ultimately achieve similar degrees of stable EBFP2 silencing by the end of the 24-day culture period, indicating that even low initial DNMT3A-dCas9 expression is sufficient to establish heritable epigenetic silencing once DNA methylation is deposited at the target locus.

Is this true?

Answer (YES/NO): NO